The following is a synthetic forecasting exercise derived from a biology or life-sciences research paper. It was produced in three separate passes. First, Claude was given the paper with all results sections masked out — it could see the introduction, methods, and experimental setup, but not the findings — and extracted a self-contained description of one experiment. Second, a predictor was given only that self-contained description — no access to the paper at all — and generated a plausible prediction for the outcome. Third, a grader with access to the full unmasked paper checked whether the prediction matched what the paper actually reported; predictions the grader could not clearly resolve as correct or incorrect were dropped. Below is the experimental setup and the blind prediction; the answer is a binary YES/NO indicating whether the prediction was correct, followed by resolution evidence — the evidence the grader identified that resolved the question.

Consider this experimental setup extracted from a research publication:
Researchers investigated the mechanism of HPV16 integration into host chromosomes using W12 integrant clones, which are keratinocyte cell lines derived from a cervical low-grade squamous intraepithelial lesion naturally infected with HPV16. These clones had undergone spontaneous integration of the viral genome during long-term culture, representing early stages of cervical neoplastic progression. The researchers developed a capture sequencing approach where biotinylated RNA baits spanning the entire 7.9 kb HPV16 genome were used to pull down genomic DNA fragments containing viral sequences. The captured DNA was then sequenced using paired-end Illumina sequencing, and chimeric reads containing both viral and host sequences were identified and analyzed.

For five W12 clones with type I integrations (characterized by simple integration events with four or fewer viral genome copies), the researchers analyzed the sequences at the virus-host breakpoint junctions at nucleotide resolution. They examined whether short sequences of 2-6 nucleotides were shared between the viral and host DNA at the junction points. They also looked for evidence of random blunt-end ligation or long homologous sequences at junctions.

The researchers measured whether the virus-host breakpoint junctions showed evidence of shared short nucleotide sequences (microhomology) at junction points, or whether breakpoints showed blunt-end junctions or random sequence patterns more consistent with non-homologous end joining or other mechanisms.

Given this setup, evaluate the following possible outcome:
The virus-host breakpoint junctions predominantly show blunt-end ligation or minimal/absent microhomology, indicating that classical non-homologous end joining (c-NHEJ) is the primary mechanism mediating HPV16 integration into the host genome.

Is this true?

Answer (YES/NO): NO